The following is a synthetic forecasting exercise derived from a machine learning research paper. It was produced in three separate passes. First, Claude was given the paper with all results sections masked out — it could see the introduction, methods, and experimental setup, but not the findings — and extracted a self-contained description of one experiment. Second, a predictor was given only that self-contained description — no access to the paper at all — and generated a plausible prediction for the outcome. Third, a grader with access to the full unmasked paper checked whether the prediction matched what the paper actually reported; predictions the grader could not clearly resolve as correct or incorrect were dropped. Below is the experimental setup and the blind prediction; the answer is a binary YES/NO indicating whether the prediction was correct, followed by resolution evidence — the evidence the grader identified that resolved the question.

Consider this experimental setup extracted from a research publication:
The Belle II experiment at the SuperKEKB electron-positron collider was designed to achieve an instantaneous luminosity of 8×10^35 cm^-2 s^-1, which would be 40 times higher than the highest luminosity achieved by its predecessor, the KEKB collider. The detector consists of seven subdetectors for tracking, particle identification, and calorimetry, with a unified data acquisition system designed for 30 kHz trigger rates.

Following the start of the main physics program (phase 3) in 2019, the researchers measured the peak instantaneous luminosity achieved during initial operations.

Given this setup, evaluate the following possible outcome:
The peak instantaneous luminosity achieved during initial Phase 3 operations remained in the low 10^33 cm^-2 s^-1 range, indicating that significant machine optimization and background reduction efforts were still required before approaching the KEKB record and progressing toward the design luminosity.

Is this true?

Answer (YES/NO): NO